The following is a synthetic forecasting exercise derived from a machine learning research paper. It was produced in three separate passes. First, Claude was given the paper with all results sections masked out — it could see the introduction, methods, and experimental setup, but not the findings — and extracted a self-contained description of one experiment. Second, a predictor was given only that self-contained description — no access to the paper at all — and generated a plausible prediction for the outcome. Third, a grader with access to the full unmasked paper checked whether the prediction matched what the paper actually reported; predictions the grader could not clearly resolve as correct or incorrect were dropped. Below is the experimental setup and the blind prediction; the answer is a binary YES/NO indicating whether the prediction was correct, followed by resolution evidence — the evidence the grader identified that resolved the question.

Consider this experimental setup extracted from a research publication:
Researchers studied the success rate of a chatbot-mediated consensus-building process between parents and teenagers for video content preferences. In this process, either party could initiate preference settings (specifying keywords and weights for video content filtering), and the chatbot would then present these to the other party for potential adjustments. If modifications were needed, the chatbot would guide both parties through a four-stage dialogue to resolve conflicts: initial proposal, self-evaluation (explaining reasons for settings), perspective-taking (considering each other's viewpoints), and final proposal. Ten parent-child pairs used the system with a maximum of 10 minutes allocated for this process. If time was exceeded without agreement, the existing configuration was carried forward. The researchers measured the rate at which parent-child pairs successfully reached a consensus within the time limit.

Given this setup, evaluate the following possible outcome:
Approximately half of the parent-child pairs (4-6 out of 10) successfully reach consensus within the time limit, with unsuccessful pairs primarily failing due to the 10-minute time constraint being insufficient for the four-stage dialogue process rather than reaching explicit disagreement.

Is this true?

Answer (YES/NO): NO